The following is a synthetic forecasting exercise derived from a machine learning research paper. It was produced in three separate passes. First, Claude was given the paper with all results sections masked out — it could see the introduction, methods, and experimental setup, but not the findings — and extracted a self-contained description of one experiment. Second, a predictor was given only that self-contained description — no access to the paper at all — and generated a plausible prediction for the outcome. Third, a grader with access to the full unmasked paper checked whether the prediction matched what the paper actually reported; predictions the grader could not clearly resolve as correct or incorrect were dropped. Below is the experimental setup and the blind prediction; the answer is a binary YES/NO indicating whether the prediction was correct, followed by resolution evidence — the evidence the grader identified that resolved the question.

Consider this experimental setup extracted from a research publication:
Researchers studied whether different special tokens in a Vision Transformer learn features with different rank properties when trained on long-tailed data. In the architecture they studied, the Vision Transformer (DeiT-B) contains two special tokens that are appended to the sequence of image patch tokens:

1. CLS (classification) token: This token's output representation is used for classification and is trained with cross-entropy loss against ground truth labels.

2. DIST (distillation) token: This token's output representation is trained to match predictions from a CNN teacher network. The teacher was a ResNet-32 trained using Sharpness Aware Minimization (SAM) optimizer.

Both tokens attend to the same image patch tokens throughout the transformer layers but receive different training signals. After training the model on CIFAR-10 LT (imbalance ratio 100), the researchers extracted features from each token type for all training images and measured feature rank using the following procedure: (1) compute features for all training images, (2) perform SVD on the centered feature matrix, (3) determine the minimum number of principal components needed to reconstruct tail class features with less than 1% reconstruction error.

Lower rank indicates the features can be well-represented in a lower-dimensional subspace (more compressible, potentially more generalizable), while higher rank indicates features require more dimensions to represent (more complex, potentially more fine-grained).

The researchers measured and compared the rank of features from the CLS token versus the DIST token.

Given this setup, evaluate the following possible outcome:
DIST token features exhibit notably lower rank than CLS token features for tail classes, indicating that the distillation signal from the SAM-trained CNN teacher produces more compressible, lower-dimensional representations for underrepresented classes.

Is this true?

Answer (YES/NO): YES